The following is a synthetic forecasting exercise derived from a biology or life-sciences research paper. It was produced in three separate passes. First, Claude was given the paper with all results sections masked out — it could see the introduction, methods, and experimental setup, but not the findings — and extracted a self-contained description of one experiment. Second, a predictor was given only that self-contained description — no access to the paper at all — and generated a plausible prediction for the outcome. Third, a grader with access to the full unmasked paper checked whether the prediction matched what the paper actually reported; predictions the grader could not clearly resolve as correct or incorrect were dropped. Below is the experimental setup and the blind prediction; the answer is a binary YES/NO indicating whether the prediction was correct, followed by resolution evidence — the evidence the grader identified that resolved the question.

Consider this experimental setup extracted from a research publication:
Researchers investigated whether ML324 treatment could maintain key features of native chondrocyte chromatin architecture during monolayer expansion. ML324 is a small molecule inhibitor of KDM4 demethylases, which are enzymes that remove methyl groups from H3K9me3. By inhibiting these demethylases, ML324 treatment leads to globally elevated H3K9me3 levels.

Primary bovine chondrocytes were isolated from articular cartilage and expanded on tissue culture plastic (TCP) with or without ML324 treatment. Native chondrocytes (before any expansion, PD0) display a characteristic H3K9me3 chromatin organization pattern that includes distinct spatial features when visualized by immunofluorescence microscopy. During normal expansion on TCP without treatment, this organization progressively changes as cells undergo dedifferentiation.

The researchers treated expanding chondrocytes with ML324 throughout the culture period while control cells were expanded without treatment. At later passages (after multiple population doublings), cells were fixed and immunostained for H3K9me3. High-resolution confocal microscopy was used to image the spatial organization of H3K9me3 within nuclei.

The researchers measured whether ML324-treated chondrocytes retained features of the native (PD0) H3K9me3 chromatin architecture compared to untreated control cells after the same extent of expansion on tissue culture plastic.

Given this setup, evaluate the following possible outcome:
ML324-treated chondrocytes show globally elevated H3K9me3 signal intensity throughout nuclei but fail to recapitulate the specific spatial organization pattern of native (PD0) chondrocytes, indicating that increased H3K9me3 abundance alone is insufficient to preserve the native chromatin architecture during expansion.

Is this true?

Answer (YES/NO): NO